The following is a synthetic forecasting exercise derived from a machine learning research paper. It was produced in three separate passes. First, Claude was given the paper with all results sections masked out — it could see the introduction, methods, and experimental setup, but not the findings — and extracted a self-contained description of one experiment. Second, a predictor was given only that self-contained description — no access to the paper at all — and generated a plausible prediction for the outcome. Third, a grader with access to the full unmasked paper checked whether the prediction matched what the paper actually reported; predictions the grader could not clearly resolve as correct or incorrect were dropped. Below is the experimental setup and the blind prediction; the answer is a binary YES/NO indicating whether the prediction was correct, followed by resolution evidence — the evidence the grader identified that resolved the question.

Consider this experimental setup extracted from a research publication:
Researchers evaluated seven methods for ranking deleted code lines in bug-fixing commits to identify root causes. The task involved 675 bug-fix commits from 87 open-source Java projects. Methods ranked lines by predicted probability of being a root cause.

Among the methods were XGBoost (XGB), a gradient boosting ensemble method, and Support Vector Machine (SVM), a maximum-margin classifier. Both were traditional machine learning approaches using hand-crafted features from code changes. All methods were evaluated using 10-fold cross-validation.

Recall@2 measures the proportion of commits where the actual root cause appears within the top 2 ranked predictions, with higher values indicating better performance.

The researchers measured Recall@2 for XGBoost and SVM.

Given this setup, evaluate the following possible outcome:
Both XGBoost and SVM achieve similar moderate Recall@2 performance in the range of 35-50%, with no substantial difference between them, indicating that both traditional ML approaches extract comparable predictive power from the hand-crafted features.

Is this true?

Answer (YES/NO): NO